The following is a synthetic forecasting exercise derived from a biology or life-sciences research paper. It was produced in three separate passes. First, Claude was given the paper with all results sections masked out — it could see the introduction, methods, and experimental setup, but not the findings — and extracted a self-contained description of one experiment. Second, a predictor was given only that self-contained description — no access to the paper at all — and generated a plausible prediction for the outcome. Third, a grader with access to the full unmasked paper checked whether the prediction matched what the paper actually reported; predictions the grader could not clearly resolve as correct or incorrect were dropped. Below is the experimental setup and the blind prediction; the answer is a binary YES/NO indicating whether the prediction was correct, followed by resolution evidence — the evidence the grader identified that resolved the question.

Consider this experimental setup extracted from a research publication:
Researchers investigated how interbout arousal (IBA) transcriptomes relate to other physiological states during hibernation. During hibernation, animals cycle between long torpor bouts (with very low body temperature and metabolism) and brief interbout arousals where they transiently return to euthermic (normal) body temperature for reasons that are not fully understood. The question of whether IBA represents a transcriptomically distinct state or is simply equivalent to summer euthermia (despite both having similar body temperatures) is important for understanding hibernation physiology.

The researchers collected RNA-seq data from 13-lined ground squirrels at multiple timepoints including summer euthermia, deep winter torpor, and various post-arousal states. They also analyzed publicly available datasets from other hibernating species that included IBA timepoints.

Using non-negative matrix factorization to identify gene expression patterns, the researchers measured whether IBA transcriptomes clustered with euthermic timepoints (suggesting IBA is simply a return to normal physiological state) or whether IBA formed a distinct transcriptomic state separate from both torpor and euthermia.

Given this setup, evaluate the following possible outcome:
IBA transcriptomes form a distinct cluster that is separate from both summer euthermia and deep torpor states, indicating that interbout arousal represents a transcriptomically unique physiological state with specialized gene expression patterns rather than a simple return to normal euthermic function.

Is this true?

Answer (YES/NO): YES